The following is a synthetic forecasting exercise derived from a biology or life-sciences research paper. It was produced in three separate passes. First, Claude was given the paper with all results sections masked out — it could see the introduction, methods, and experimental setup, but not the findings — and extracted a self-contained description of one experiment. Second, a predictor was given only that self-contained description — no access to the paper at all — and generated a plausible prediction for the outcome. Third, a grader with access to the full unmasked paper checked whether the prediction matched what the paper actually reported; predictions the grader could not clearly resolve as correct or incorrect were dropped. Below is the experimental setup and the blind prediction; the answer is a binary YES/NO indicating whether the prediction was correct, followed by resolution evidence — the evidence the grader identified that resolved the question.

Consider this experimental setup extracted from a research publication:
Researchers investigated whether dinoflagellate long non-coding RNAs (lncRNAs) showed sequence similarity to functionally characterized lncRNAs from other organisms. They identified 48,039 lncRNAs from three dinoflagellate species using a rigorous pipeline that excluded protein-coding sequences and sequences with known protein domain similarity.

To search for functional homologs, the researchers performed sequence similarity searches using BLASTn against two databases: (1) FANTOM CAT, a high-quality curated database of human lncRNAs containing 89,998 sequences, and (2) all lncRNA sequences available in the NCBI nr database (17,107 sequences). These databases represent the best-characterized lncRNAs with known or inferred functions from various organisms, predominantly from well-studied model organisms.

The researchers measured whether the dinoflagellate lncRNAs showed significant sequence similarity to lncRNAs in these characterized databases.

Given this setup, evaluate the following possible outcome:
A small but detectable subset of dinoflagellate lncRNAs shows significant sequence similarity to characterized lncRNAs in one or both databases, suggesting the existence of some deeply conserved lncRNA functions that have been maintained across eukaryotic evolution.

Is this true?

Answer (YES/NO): YES